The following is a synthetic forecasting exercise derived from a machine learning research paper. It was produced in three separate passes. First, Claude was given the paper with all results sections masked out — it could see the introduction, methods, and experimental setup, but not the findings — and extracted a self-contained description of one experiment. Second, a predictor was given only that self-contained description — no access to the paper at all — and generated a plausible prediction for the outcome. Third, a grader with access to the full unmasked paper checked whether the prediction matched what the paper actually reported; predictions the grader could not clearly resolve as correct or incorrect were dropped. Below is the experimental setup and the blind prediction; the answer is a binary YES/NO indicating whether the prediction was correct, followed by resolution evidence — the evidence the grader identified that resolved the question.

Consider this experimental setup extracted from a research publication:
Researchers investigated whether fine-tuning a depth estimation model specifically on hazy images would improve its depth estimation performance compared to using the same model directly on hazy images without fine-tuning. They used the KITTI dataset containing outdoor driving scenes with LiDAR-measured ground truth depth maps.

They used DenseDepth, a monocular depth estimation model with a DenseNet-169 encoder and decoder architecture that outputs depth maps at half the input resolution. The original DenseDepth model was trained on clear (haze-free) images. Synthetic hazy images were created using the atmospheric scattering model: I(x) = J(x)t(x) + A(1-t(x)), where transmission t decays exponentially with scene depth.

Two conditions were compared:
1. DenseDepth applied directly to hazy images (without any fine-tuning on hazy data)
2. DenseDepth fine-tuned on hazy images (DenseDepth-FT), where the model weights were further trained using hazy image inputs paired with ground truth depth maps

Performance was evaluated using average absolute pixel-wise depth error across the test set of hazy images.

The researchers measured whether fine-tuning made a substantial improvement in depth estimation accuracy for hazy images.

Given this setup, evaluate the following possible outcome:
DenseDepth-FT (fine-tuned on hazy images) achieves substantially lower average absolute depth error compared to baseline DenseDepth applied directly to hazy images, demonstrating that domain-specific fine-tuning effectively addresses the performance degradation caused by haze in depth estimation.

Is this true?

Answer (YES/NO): NO